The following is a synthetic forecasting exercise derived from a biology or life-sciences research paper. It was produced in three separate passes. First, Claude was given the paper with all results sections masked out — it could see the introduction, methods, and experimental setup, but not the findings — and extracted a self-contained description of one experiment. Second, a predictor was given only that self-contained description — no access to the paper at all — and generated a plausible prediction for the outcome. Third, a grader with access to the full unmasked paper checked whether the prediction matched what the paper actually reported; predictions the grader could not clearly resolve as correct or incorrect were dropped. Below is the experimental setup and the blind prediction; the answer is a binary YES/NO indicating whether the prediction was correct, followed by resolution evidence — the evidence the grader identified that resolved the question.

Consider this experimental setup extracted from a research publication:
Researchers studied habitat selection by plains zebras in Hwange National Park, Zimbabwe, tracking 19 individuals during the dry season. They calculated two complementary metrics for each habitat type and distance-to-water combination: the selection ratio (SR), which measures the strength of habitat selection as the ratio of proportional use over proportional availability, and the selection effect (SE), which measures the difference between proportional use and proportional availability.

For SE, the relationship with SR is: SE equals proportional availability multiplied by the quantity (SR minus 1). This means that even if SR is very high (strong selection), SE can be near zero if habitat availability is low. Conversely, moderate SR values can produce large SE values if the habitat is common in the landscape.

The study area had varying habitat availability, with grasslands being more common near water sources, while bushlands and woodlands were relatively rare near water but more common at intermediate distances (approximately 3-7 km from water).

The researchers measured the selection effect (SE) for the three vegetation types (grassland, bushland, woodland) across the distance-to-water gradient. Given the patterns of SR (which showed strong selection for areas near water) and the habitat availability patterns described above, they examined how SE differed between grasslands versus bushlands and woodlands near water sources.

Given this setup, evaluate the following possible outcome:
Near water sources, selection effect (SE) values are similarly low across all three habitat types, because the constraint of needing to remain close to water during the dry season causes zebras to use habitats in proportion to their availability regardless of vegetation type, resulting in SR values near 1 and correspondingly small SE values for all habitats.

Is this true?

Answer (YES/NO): NO